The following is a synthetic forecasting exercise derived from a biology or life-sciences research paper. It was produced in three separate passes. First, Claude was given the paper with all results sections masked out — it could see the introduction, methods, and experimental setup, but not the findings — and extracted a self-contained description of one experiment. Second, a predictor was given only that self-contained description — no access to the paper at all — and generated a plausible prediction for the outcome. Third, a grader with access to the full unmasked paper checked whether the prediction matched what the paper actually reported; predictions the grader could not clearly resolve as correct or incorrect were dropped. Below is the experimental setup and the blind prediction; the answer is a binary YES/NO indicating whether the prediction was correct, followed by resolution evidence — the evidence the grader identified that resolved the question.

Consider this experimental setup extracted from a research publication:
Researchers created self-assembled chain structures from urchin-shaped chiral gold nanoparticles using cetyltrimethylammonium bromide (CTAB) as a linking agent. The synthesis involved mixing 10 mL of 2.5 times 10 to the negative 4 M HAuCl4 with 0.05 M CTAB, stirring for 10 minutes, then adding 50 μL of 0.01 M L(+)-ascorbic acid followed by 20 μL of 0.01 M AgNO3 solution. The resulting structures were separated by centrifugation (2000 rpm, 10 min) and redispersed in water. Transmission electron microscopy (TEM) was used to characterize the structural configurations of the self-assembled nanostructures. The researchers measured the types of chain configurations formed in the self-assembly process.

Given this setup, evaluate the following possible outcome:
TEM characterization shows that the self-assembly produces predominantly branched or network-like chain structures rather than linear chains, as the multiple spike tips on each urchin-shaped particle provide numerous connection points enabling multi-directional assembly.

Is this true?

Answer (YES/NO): NO